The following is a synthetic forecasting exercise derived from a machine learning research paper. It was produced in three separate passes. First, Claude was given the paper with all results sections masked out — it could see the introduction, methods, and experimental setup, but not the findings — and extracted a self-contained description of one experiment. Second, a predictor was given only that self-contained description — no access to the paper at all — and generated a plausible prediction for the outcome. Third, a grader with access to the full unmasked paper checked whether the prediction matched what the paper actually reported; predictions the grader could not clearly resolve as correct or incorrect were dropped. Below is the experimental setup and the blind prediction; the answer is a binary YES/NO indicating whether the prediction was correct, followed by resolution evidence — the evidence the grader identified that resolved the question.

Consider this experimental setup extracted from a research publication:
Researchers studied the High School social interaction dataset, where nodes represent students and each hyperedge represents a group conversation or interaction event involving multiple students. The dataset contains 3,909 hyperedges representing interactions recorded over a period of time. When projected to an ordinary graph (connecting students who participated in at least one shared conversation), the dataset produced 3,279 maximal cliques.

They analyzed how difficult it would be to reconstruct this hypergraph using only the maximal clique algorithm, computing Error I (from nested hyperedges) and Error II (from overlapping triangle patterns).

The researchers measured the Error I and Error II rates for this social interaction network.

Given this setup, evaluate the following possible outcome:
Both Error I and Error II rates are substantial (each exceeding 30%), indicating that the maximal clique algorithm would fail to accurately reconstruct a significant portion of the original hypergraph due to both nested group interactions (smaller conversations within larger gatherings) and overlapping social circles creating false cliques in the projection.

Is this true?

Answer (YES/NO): NO